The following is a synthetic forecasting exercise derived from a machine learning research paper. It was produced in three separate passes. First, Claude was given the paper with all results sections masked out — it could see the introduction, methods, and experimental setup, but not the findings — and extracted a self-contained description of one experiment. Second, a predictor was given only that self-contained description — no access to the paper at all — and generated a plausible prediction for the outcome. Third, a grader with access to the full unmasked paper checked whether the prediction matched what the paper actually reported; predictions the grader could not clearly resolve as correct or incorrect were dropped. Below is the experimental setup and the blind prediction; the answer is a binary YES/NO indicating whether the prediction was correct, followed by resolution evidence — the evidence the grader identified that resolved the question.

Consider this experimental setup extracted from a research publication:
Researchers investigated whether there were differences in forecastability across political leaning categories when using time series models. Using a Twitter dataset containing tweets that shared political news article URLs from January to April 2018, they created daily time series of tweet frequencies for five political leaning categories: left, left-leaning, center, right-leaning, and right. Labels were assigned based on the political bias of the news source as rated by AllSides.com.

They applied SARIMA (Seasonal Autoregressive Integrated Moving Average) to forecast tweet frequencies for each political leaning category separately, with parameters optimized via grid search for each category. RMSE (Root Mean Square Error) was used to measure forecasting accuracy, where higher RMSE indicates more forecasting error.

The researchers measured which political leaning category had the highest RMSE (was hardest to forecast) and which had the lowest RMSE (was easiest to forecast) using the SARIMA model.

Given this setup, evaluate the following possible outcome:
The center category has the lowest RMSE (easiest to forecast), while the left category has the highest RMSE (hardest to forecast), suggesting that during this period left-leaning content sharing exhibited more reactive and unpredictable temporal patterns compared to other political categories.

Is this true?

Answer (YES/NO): NO